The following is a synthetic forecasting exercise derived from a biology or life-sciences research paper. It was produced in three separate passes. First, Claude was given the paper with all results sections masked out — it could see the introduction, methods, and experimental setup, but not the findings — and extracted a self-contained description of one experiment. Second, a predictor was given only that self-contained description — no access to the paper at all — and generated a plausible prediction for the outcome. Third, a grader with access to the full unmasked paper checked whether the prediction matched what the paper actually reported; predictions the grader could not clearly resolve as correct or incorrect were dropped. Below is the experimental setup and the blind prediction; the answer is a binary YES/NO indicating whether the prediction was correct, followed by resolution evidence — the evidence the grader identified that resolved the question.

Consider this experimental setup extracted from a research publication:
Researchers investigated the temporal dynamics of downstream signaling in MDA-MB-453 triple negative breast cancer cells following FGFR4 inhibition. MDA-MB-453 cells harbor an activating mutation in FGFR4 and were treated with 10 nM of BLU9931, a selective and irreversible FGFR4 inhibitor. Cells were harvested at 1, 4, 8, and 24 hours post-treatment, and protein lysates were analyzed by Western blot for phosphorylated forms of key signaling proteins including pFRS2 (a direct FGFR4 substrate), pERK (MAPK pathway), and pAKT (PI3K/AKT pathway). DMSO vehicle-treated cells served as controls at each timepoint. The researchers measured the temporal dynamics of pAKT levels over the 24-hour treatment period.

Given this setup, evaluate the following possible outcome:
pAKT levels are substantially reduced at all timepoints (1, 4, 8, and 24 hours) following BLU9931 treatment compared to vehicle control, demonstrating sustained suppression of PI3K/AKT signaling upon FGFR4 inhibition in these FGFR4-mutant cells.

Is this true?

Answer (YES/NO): NO